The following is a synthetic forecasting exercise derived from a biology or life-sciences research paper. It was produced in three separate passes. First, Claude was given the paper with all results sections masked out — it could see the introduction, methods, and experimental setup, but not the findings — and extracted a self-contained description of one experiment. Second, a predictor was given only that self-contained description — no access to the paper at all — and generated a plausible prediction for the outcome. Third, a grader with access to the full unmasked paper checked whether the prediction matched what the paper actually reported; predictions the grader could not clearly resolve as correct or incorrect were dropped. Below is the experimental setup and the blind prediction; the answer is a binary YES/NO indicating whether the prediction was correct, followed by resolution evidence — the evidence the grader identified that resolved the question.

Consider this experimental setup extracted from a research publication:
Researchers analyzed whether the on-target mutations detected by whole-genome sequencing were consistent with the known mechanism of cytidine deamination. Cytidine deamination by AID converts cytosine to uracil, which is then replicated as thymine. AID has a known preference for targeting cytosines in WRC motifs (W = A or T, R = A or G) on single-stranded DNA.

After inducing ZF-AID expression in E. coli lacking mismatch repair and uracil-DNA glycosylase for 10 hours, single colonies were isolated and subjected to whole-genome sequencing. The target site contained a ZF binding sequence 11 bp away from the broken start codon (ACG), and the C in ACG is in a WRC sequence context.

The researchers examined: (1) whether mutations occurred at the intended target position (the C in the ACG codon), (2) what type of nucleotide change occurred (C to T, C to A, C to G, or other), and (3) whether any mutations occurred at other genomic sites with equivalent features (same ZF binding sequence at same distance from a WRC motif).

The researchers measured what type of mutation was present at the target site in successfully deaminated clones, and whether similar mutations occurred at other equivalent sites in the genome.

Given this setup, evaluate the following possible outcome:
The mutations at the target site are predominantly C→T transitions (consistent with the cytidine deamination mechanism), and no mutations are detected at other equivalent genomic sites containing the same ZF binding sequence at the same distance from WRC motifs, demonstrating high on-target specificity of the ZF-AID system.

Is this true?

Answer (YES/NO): YES